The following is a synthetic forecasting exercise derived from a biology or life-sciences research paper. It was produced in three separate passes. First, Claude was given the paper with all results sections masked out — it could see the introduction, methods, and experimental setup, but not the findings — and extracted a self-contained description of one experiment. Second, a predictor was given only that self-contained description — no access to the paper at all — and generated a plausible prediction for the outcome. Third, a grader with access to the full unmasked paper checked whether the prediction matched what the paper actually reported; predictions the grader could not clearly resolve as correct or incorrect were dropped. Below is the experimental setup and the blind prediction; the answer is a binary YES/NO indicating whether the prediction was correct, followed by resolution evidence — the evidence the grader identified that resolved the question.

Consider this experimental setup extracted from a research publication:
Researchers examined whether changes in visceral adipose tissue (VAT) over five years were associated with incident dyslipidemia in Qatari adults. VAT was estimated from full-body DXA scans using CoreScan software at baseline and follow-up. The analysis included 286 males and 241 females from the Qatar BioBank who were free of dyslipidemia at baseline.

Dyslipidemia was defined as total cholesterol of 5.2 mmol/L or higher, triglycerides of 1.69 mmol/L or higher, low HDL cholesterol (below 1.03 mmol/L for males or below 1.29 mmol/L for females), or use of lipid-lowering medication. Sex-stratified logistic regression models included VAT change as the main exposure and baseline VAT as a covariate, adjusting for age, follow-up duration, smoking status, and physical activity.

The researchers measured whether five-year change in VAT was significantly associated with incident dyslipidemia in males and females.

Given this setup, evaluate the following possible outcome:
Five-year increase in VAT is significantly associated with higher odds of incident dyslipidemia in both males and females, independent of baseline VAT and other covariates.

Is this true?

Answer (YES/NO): NO